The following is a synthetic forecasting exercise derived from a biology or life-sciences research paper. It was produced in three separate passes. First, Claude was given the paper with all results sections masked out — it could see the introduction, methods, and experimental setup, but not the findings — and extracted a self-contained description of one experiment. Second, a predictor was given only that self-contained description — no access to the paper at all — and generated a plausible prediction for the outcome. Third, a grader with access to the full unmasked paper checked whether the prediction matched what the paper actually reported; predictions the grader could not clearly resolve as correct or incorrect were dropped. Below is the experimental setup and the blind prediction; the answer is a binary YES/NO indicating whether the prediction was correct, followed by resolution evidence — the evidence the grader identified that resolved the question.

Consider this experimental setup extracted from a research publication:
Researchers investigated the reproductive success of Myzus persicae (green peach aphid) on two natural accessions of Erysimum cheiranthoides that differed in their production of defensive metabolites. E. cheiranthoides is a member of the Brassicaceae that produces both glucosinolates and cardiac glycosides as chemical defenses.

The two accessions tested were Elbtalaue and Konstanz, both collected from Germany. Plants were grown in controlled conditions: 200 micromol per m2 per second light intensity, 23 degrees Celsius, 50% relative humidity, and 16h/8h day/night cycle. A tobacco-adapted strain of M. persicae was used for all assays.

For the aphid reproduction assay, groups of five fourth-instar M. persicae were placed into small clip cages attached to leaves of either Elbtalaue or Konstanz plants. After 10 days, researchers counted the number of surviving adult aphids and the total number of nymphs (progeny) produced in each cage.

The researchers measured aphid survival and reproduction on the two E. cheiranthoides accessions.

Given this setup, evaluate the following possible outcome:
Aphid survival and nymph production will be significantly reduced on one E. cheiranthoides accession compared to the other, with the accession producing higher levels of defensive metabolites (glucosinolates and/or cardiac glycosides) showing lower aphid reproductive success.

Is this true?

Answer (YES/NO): YES